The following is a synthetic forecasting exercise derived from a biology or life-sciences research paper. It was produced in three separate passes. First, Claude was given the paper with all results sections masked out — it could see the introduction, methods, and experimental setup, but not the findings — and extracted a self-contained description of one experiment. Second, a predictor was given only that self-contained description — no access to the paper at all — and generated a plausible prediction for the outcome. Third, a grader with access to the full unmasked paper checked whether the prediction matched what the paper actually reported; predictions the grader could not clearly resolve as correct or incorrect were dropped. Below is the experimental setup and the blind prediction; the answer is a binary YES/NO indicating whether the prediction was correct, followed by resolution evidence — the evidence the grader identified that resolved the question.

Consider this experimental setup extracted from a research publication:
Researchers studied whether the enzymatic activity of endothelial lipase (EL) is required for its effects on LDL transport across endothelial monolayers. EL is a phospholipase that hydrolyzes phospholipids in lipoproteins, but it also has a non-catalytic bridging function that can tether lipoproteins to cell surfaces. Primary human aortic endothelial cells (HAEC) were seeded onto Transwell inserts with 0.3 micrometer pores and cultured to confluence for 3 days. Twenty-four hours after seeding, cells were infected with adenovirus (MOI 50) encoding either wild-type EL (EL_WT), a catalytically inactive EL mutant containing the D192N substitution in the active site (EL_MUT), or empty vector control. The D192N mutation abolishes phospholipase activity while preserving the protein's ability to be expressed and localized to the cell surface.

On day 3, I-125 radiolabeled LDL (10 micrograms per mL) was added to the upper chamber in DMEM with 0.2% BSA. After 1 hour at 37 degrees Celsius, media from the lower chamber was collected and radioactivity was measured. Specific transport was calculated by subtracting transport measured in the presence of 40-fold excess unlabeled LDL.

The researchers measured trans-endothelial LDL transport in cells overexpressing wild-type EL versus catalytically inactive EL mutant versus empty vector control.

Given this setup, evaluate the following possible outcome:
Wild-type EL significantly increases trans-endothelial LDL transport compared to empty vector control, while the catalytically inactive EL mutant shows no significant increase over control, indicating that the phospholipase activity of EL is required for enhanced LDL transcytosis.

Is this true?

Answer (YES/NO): YES